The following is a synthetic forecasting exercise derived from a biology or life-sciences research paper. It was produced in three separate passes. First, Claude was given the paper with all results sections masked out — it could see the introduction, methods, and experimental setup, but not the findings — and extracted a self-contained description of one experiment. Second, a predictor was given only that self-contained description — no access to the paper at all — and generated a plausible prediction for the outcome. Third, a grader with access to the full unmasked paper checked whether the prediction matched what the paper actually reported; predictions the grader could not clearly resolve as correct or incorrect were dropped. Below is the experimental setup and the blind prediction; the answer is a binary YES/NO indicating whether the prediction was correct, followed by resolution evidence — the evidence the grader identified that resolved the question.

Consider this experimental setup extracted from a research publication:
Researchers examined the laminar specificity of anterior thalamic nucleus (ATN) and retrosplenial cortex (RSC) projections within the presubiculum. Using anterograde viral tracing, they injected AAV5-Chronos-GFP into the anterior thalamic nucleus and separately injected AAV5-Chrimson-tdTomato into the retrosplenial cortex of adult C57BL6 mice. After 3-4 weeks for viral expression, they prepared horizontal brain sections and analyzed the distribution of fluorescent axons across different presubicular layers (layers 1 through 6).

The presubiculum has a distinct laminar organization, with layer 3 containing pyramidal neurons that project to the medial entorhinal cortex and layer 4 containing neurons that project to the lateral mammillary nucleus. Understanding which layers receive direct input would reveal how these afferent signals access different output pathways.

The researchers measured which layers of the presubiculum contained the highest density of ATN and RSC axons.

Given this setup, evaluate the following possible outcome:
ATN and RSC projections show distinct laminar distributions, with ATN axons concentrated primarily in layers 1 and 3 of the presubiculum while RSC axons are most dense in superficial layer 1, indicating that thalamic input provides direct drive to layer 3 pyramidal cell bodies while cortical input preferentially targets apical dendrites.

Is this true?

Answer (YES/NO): NO